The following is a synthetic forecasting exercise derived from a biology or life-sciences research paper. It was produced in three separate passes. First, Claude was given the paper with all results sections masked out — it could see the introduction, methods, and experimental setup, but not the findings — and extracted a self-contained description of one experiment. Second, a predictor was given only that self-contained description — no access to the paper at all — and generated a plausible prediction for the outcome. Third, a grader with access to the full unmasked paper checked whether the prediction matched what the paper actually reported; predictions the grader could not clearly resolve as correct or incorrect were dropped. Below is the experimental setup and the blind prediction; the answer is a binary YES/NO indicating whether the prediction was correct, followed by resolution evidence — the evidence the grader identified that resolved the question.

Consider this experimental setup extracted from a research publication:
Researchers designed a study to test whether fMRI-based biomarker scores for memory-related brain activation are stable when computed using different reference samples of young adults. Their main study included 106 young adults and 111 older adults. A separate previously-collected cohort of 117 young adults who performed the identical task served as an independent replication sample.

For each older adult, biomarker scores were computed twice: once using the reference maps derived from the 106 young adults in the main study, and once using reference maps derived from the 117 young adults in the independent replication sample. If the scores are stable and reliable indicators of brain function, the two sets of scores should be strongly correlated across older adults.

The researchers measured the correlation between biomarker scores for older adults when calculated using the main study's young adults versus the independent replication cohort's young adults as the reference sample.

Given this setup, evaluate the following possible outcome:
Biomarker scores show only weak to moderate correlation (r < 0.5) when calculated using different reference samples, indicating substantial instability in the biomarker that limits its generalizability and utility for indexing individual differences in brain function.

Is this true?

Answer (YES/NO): NO